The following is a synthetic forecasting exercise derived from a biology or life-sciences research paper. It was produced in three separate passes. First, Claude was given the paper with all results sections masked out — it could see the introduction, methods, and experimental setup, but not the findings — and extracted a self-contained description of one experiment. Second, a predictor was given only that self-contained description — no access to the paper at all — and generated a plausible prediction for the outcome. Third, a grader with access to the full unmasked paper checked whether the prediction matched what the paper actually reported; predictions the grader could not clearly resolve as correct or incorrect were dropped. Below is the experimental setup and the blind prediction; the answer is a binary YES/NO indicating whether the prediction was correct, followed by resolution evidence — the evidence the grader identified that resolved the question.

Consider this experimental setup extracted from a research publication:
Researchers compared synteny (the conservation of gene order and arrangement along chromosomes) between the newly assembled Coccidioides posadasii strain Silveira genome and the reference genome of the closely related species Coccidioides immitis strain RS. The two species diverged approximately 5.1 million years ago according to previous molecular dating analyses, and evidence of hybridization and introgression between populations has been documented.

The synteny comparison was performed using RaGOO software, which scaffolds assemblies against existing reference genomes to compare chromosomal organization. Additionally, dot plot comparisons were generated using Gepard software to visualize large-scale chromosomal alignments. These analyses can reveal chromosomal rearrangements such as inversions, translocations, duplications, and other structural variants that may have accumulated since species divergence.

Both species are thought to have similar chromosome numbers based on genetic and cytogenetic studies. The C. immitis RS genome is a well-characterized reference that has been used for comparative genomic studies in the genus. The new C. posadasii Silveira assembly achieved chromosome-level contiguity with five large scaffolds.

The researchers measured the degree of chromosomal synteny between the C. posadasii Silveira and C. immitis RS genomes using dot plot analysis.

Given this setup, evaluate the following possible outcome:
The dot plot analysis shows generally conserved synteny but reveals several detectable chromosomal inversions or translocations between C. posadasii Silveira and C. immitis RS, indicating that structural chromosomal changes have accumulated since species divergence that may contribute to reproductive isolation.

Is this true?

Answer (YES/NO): YES